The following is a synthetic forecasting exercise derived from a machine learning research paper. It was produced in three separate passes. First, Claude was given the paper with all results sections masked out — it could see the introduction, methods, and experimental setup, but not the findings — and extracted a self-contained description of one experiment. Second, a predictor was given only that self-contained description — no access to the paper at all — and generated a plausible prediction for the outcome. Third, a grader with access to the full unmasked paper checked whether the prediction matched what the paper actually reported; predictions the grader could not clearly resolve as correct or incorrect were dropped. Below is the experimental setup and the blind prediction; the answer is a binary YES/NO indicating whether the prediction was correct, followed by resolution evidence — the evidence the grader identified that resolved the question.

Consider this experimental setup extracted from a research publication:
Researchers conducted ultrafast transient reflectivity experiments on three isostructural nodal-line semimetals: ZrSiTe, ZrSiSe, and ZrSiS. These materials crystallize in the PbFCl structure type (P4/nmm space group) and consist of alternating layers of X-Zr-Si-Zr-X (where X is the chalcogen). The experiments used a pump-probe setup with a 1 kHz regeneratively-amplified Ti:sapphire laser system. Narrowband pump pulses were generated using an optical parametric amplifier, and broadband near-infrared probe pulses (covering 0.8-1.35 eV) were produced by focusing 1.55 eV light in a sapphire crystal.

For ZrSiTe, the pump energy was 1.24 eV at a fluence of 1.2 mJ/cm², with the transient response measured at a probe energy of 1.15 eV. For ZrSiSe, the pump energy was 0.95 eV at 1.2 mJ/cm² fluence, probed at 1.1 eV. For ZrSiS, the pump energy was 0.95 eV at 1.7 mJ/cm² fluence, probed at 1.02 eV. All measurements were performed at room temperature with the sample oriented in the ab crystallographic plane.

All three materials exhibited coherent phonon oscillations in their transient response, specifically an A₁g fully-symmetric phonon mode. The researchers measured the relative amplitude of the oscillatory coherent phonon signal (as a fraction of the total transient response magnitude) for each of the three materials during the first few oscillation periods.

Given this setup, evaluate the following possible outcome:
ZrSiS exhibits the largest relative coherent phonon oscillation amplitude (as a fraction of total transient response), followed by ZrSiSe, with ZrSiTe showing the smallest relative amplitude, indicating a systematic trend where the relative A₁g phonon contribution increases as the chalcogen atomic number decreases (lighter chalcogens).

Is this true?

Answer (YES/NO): NO